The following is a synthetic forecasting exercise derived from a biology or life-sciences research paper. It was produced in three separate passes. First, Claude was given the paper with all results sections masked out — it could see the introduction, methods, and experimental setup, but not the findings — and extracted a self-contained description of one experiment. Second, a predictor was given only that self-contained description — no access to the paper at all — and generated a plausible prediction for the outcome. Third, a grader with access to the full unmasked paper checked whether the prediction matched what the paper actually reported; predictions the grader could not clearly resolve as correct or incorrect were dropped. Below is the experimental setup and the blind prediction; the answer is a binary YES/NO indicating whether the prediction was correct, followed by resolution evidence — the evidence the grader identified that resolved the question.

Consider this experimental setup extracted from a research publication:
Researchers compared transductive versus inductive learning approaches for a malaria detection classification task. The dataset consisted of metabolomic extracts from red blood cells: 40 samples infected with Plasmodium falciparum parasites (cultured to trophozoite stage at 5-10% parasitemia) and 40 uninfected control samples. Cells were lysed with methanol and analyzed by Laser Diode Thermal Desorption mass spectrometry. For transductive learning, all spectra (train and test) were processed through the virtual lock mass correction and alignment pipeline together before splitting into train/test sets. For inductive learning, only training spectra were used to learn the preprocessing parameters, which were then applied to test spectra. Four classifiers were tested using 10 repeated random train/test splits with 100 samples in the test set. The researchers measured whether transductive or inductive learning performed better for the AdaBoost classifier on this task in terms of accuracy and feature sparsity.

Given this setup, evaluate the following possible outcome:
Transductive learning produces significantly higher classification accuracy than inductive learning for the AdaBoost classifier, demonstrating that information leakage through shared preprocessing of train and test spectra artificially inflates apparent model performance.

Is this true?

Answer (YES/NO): NO